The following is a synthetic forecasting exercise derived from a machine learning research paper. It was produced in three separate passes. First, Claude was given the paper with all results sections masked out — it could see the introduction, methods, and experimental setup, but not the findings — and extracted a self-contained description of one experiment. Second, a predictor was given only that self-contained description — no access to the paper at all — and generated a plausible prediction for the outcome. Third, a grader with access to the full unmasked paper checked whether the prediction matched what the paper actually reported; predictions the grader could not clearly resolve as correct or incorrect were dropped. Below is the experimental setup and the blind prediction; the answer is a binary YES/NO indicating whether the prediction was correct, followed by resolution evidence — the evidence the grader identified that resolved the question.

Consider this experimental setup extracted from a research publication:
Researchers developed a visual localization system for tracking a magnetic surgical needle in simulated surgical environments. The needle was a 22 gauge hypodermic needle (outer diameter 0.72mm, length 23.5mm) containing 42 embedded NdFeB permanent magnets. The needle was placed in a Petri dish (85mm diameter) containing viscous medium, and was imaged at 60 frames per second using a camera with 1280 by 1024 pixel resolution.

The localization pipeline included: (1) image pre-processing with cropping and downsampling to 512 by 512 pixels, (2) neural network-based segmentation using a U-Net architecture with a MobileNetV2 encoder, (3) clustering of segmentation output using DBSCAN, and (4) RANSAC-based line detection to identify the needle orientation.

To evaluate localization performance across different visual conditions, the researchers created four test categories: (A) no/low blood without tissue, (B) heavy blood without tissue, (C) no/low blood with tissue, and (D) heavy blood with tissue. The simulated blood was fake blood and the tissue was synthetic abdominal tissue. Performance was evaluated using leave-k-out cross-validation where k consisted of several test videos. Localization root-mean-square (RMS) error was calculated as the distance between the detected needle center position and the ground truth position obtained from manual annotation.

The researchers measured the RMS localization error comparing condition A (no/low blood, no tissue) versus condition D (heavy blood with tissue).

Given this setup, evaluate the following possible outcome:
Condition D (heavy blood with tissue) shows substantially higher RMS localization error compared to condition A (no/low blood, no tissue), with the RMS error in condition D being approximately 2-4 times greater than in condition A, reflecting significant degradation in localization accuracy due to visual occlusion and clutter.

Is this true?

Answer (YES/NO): YES